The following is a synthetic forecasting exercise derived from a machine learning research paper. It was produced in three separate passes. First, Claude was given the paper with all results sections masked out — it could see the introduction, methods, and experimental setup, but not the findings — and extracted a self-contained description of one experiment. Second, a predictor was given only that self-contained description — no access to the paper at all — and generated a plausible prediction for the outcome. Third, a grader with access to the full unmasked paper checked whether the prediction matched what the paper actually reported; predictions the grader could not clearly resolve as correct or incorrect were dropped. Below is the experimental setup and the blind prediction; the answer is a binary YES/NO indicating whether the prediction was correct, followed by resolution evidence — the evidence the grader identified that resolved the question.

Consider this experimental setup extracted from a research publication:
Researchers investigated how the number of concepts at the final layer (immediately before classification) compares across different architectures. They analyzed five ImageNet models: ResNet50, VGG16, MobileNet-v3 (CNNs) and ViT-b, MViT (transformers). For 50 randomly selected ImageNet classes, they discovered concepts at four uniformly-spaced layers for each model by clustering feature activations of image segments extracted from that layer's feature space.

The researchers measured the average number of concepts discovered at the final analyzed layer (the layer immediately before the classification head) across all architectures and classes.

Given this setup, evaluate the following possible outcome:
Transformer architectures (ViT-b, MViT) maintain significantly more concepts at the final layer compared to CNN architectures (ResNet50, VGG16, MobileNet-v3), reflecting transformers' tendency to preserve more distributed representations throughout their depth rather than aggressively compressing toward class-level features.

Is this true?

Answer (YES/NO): NO